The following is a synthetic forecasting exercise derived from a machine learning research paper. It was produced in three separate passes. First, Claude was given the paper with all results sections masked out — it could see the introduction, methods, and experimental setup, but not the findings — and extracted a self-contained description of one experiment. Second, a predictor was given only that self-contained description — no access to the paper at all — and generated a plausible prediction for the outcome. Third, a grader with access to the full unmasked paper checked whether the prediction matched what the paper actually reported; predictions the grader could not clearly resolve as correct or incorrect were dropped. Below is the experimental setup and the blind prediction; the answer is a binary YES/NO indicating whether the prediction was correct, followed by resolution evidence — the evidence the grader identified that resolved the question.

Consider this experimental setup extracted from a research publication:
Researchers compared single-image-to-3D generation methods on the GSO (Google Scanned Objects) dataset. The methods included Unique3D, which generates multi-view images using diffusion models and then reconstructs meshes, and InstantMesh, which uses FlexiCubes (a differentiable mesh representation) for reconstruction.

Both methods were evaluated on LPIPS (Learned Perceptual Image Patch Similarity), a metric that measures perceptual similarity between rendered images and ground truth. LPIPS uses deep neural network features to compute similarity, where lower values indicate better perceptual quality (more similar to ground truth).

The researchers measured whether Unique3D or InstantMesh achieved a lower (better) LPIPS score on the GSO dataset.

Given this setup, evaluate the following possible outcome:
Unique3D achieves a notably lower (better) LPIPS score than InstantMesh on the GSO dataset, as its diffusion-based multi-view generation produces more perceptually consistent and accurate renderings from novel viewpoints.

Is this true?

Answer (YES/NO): NO